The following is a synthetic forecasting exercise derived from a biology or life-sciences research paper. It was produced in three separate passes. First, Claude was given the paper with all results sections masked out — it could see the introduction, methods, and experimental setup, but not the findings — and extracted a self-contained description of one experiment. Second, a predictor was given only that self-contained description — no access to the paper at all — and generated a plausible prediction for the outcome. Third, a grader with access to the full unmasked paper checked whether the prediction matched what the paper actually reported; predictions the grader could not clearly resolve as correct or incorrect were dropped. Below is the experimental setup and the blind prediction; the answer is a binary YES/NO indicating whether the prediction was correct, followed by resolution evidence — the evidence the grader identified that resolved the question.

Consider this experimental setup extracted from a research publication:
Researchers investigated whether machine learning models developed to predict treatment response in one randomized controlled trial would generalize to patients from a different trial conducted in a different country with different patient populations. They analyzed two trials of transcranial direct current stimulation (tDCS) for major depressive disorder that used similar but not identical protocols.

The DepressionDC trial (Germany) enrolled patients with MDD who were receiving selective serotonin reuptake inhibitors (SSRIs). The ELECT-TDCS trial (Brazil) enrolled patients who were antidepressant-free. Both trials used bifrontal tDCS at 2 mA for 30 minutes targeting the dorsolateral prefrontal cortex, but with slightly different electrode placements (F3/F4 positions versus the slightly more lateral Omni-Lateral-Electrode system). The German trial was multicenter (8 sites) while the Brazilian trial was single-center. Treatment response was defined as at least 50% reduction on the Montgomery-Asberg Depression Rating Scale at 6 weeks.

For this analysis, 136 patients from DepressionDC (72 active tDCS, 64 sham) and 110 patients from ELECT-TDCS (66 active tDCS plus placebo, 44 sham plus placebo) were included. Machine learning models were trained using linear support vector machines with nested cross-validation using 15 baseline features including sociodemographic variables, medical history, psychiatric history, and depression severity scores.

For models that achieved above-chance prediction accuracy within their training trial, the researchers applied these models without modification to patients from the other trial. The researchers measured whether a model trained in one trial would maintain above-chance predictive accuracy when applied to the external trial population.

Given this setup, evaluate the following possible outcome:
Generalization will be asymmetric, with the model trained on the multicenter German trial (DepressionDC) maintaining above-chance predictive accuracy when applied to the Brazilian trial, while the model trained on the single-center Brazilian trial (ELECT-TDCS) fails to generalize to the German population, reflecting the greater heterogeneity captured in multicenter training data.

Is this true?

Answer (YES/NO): NO